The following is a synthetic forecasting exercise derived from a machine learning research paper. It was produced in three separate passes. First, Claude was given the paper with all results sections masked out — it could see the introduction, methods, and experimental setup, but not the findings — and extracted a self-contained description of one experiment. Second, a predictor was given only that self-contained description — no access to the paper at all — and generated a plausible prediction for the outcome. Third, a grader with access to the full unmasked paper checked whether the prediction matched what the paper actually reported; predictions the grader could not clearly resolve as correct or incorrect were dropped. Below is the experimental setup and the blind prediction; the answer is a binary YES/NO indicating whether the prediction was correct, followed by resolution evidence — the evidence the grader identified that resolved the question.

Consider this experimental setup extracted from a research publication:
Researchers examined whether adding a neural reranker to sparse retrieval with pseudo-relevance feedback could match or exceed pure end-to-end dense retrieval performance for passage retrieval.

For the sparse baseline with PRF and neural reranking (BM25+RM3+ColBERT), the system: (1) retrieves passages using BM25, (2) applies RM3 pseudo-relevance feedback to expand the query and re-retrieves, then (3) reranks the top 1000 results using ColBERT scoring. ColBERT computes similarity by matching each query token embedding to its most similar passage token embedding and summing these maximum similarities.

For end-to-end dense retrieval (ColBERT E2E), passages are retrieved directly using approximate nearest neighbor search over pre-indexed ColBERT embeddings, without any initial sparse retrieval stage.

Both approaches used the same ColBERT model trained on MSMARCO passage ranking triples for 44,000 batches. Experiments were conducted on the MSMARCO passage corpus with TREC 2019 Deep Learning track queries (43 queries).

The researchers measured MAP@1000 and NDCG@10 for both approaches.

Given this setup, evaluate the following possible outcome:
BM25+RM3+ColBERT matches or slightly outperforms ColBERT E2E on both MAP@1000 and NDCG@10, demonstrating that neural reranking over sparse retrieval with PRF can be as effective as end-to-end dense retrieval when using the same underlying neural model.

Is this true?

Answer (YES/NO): NO